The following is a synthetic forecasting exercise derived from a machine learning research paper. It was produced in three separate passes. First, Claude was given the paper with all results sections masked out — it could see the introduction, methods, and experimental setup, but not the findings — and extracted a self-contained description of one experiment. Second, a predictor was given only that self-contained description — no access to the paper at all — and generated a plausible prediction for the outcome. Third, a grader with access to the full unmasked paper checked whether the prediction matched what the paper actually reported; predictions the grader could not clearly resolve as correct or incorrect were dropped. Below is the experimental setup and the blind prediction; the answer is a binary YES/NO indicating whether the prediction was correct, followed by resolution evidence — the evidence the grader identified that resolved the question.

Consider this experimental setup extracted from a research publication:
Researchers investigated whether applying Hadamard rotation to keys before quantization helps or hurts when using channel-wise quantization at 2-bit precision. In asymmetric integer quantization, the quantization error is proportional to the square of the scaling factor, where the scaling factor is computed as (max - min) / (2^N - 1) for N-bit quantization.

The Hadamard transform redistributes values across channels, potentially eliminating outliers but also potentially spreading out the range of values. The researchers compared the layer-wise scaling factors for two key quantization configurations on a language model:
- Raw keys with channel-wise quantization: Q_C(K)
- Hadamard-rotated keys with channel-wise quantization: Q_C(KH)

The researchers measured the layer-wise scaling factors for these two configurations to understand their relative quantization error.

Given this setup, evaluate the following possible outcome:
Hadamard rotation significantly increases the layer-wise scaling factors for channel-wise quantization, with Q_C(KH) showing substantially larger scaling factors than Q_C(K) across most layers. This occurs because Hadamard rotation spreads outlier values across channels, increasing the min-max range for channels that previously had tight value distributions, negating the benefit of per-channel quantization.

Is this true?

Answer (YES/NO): YES